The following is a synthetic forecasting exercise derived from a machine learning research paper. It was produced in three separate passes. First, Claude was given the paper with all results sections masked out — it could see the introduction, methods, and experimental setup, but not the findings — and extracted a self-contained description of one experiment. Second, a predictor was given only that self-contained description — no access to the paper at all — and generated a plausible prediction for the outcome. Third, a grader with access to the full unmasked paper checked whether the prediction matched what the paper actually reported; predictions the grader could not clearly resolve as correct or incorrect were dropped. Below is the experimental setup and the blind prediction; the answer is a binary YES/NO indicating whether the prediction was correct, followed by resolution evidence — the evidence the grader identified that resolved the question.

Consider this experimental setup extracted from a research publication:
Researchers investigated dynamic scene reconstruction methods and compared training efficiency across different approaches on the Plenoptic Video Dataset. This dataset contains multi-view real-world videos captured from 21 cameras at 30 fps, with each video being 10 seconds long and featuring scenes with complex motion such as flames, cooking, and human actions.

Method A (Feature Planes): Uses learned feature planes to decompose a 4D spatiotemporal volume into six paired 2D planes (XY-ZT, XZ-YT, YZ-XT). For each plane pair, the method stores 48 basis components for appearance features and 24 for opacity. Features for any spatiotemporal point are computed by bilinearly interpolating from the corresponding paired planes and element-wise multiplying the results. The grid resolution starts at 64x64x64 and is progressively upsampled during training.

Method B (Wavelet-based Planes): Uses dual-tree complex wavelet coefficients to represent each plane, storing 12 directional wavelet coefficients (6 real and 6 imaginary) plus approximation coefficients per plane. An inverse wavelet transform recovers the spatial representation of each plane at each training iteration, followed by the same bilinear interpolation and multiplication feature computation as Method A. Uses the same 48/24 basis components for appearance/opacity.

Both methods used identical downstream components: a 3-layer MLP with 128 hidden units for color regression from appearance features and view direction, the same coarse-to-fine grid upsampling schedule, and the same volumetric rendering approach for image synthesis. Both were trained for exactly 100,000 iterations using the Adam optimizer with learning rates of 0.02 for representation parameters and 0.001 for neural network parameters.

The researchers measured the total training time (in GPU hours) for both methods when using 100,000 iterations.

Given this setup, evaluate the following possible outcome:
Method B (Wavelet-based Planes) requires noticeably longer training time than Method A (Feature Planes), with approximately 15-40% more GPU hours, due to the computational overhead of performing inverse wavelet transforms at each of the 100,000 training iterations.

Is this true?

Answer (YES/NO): NO